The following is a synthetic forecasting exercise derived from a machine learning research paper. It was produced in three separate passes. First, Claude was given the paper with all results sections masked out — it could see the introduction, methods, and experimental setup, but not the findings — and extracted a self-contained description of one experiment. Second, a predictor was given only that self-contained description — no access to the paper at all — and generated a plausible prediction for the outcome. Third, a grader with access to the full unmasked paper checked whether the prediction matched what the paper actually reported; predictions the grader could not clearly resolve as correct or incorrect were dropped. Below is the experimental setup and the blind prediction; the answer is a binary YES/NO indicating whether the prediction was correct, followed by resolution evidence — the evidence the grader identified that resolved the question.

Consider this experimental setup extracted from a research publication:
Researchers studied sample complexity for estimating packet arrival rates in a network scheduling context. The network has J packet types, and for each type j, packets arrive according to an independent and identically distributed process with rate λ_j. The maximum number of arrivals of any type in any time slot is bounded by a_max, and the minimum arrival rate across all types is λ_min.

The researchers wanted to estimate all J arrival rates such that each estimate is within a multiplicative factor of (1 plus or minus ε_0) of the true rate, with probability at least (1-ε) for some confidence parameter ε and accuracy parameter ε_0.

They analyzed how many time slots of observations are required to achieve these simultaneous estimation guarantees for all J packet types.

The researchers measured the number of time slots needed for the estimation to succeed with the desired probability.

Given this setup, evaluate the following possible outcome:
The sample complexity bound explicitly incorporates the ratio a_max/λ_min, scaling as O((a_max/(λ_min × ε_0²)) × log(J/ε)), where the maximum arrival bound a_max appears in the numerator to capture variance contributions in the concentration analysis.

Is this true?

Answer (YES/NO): NO